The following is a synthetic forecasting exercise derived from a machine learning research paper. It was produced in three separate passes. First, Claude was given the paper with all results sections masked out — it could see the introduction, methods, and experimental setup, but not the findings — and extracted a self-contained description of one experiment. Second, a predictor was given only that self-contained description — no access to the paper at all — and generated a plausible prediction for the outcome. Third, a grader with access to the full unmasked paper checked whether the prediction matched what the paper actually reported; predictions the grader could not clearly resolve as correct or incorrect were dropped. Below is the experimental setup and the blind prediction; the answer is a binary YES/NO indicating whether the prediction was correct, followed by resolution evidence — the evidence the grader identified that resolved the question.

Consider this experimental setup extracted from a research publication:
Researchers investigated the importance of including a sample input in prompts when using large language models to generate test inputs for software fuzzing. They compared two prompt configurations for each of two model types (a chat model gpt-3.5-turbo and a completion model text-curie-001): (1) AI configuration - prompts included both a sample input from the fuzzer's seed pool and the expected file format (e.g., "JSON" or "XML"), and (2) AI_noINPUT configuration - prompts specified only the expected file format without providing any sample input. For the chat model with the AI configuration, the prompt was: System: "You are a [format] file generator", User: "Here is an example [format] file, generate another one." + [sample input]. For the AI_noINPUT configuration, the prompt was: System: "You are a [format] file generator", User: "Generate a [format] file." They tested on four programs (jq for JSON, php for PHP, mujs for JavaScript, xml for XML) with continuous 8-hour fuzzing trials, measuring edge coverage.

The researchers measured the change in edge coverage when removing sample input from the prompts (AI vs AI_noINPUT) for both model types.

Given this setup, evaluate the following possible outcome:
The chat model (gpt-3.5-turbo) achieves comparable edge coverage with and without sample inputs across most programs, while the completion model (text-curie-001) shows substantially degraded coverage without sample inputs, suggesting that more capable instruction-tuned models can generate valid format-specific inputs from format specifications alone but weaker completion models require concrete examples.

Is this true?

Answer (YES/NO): NO